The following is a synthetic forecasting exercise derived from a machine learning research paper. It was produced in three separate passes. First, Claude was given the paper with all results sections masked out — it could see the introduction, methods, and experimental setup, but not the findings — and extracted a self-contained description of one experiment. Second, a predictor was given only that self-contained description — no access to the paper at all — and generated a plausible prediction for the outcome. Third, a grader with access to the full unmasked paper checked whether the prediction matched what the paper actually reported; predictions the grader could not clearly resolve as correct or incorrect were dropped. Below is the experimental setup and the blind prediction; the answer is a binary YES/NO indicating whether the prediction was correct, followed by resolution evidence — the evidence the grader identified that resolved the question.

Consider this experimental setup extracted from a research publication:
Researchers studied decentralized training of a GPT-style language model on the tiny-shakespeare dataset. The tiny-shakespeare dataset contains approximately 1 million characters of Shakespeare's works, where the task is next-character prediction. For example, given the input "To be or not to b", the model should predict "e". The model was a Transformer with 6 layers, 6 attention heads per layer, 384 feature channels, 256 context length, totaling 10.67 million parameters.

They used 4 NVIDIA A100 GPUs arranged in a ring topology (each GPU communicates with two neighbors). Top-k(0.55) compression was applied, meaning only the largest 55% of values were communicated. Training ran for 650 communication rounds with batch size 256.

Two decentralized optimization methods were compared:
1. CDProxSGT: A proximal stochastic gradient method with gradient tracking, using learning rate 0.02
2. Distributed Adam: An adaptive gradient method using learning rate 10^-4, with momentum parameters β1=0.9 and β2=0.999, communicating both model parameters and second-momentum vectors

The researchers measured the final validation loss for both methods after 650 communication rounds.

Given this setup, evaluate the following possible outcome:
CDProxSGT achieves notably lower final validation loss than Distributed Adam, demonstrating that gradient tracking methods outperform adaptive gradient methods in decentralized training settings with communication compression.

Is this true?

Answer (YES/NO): NO